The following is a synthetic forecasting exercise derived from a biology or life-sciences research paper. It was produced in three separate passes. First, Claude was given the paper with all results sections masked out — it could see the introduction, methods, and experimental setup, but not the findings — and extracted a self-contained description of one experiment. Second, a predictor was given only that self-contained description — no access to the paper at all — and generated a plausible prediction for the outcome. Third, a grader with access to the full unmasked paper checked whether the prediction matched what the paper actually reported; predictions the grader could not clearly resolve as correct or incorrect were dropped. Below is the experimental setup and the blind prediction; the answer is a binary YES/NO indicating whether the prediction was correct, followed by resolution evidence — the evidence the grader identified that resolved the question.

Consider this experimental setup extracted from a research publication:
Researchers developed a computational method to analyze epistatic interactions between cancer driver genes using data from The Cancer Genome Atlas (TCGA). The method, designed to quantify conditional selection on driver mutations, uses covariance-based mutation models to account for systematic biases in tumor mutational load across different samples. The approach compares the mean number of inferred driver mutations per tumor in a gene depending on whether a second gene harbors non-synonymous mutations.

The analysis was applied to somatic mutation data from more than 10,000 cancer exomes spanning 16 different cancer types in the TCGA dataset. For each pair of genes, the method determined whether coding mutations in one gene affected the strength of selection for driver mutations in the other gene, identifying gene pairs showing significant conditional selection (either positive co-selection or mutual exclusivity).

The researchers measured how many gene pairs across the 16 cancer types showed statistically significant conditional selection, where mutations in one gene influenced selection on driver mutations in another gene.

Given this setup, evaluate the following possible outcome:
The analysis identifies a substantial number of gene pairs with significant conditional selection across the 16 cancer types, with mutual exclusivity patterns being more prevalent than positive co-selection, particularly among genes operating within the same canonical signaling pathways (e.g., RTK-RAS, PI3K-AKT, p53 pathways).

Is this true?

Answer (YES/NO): NO